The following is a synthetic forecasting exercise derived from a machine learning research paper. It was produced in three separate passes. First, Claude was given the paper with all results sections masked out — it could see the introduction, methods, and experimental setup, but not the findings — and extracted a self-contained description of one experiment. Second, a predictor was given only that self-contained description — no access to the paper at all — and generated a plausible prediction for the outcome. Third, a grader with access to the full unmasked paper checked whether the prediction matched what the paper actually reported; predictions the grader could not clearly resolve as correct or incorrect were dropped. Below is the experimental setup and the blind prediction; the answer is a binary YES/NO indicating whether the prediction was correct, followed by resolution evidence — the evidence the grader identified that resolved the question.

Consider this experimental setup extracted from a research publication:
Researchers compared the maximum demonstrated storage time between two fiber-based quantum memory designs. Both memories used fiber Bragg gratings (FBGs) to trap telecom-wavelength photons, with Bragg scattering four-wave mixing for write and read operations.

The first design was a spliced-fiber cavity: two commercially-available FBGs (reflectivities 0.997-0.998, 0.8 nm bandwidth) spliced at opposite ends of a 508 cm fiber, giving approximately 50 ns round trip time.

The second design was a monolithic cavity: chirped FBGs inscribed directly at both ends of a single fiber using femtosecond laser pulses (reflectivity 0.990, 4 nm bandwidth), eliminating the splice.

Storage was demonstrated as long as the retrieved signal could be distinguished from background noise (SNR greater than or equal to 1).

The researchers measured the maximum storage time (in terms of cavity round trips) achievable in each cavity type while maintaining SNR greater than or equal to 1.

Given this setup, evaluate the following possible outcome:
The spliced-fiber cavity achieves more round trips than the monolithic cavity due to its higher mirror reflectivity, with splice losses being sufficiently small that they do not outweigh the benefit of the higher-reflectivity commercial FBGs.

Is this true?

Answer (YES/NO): NO